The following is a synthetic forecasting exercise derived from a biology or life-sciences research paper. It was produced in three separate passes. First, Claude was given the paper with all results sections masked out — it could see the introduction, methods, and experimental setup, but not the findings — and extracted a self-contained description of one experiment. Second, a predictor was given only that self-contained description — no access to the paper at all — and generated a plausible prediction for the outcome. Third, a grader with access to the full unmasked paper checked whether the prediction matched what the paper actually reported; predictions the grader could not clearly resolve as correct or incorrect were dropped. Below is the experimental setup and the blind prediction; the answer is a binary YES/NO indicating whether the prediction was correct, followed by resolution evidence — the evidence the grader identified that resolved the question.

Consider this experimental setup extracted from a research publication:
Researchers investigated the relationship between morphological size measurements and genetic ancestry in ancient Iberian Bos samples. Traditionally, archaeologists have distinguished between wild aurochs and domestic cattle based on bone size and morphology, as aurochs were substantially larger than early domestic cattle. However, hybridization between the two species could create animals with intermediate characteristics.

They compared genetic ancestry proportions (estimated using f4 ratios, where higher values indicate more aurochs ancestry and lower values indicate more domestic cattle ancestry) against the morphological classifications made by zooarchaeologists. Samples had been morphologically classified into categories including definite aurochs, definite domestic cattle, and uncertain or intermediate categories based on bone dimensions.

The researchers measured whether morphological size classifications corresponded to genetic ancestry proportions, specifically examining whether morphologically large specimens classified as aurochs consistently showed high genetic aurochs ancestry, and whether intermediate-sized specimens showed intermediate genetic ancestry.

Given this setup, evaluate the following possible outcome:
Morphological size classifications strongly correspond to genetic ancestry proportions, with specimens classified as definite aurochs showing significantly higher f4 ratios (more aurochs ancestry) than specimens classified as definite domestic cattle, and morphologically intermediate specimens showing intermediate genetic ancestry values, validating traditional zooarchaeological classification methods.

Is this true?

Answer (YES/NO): NO